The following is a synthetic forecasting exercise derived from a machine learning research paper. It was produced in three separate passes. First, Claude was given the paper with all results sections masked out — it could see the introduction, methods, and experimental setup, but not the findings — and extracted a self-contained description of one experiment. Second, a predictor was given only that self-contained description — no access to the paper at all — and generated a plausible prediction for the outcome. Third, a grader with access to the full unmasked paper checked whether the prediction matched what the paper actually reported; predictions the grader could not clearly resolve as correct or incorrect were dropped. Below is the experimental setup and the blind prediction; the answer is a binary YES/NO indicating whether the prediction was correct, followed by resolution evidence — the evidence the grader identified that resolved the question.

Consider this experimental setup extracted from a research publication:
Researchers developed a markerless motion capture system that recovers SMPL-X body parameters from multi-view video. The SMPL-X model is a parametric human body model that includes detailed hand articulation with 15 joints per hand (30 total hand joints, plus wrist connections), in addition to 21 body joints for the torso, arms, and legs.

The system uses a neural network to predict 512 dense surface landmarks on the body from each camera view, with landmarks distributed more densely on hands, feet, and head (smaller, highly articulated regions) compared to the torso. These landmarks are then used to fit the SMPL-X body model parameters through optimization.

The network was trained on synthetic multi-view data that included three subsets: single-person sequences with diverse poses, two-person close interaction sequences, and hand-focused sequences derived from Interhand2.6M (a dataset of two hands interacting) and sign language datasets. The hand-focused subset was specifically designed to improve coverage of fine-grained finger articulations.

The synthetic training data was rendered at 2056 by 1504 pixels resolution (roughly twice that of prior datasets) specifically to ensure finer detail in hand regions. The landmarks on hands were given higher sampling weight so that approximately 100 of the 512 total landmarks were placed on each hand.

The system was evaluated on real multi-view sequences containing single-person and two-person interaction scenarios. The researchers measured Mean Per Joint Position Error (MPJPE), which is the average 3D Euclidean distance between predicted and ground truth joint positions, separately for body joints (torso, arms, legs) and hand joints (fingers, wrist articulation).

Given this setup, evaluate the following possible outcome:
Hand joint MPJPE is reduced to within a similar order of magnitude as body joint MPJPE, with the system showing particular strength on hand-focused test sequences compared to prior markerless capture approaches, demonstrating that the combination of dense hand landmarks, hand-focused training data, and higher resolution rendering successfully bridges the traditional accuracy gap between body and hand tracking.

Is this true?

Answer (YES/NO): NO